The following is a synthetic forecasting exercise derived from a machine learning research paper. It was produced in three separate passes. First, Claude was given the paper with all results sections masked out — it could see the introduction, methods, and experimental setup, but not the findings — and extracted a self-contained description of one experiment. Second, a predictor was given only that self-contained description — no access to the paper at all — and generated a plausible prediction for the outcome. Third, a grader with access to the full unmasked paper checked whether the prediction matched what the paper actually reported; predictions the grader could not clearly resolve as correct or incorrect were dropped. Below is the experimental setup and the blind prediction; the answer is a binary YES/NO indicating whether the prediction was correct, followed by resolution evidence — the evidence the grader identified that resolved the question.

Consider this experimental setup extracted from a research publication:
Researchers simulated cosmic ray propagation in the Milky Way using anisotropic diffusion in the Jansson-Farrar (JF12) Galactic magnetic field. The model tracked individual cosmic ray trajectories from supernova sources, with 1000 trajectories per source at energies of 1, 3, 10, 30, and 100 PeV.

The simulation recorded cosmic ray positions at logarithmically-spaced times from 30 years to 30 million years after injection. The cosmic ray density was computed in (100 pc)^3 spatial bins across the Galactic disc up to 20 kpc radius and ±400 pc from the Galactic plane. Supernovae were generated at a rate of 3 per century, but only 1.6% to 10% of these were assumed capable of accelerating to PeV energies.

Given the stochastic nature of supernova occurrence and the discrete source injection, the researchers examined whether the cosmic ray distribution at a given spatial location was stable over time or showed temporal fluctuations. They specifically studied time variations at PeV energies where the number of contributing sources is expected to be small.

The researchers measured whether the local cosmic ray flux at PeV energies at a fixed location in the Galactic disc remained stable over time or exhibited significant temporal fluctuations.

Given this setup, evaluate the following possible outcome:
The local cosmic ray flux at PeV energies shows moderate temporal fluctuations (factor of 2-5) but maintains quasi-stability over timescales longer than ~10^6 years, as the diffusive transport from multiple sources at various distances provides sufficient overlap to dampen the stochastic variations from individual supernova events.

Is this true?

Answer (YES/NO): NO